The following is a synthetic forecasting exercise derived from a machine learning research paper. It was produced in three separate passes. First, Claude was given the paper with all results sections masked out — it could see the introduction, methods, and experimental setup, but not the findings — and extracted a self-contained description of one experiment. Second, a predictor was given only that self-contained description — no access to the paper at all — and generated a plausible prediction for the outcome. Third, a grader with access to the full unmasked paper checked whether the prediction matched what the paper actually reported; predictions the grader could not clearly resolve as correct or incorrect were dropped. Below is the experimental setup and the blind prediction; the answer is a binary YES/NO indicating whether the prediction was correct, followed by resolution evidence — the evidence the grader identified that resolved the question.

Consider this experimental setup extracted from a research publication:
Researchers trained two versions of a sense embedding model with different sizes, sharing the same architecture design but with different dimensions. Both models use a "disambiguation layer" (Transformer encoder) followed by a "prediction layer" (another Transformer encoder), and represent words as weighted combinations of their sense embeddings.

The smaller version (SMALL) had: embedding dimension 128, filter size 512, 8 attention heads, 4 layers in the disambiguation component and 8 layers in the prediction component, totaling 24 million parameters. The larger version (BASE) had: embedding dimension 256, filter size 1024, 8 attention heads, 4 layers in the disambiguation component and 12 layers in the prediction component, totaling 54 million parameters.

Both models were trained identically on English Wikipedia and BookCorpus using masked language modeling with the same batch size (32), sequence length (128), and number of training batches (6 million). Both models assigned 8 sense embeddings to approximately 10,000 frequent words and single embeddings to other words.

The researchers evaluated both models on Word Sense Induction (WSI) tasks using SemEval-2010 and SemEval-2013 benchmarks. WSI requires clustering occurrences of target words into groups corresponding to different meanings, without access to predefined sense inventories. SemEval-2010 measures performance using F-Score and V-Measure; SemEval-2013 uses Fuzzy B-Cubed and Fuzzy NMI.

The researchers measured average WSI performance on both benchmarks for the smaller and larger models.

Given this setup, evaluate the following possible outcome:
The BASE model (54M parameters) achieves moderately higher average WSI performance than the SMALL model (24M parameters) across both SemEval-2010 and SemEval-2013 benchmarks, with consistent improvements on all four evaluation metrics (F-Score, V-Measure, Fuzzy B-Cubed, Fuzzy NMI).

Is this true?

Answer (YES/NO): YES